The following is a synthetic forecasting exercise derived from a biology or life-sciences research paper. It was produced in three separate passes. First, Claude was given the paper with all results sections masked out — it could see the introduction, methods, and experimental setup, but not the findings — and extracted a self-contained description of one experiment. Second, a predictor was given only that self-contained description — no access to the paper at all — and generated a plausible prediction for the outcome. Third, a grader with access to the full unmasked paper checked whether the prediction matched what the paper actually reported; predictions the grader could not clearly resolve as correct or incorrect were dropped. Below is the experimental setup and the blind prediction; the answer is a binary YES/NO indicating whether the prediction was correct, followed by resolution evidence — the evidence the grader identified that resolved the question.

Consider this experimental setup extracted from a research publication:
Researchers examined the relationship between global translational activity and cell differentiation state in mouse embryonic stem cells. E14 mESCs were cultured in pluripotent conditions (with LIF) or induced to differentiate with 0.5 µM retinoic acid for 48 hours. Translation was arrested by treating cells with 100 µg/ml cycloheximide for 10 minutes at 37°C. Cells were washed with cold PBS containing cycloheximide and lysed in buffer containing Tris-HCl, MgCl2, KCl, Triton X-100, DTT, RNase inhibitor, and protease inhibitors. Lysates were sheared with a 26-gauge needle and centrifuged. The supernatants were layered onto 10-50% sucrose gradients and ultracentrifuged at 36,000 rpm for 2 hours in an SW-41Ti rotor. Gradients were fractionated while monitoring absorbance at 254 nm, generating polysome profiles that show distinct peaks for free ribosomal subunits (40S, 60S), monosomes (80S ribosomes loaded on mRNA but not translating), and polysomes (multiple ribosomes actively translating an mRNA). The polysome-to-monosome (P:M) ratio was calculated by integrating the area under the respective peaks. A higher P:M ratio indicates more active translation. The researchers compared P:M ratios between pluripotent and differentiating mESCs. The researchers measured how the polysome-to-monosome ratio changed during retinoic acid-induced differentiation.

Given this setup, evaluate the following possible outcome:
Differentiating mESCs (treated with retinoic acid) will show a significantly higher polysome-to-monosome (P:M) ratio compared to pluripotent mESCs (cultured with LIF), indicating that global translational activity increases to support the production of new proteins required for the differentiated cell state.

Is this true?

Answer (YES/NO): NO